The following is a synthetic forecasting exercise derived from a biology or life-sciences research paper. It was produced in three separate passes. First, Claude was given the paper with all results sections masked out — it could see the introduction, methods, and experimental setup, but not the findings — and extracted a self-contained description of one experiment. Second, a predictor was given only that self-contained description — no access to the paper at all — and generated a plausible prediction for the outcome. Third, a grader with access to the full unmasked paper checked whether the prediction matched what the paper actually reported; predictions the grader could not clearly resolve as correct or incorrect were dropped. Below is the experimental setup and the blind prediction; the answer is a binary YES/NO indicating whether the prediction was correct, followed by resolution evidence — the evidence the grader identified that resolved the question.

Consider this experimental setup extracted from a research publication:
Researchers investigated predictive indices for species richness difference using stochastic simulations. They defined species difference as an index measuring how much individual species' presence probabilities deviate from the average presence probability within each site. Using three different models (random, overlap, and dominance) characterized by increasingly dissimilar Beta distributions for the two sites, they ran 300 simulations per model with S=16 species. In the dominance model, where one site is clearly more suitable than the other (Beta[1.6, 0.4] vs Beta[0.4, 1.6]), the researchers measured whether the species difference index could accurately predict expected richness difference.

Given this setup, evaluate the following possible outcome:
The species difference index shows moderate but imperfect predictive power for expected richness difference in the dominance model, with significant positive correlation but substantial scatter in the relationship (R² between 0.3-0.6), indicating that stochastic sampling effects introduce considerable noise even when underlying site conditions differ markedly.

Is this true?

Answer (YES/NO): NO